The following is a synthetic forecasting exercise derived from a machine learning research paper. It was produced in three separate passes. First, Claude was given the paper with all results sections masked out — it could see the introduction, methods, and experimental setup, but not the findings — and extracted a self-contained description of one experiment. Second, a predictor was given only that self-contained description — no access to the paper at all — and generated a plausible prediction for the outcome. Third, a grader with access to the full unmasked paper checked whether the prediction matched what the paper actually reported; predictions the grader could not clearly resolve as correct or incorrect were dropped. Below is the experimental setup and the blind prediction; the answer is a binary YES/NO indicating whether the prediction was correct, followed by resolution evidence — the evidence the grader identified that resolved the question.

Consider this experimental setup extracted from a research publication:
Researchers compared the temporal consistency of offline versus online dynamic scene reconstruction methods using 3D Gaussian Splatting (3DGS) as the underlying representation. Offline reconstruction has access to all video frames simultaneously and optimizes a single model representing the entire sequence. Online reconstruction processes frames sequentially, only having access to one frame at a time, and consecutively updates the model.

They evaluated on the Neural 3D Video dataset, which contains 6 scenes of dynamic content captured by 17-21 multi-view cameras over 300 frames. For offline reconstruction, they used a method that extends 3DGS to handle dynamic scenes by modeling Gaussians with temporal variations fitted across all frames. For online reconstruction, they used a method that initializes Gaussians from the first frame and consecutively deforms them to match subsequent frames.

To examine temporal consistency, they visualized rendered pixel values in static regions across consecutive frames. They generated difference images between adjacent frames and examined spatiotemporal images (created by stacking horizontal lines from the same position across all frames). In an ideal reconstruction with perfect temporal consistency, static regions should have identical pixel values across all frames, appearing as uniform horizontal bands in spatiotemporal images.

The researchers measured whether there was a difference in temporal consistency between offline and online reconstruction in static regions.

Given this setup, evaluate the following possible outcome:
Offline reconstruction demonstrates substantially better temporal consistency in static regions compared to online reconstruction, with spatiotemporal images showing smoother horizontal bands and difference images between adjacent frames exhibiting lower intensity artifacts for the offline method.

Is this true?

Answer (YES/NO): YES